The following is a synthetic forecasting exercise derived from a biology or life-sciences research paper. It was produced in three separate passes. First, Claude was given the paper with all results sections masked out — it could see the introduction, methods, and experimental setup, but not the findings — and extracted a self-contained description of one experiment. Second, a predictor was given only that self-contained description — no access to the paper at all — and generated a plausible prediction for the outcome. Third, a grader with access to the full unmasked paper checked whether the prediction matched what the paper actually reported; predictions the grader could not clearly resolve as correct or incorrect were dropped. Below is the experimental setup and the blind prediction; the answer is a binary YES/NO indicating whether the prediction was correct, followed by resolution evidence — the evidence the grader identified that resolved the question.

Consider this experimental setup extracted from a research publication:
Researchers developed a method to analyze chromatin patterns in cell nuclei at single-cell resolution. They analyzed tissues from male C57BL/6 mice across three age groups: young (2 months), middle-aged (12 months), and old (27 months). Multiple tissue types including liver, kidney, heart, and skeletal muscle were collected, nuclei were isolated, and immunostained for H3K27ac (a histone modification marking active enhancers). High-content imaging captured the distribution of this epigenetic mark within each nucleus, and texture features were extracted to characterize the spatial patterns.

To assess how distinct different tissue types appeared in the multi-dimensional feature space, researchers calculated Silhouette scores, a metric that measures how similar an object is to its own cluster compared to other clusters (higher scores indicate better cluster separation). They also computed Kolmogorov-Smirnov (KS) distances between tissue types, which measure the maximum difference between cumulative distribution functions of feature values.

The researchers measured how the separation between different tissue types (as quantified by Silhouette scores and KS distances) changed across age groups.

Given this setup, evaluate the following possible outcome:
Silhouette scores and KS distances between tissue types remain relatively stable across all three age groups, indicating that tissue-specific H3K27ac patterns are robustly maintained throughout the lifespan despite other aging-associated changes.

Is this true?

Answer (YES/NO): NO